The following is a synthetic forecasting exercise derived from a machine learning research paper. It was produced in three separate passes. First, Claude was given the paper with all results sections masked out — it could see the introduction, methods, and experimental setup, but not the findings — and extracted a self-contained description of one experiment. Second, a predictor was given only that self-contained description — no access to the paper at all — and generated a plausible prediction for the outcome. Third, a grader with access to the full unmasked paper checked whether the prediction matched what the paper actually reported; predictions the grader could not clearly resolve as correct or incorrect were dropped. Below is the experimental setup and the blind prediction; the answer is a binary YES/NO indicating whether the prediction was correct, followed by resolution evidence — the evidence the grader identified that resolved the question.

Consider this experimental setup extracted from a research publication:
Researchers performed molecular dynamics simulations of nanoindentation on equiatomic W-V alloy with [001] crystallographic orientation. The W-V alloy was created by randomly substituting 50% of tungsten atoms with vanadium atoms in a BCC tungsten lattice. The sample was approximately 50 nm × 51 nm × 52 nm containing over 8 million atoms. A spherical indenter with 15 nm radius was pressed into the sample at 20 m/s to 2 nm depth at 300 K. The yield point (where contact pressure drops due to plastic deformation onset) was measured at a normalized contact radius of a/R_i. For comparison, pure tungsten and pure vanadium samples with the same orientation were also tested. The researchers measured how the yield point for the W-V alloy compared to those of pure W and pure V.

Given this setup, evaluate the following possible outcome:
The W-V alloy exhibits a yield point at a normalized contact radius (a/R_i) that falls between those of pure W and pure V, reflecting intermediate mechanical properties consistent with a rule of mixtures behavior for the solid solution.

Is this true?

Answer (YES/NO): NO